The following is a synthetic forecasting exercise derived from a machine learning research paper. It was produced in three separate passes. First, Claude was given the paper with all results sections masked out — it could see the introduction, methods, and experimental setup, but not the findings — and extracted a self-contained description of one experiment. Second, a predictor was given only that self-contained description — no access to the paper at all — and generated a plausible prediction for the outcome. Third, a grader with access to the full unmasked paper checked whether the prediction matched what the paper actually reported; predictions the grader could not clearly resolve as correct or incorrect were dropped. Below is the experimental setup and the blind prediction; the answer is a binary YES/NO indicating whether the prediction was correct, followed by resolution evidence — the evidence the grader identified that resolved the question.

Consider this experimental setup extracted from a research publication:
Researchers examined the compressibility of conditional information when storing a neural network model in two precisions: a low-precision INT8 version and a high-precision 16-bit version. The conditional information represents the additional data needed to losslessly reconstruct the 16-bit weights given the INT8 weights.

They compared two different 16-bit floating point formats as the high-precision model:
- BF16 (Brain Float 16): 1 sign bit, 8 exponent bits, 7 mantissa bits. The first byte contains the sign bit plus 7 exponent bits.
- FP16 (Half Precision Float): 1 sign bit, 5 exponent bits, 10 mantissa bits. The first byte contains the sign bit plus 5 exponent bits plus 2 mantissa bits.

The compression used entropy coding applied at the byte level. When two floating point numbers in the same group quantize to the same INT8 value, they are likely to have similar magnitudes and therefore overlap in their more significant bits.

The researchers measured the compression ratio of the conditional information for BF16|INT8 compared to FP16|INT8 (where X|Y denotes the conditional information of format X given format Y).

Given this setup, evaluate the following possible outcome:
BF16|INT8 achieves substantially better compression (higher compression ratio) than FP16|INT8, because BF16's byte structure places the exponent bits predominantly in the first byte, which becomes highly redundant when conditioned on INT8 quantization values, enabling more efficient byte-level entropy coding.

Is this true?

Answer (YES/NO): NO